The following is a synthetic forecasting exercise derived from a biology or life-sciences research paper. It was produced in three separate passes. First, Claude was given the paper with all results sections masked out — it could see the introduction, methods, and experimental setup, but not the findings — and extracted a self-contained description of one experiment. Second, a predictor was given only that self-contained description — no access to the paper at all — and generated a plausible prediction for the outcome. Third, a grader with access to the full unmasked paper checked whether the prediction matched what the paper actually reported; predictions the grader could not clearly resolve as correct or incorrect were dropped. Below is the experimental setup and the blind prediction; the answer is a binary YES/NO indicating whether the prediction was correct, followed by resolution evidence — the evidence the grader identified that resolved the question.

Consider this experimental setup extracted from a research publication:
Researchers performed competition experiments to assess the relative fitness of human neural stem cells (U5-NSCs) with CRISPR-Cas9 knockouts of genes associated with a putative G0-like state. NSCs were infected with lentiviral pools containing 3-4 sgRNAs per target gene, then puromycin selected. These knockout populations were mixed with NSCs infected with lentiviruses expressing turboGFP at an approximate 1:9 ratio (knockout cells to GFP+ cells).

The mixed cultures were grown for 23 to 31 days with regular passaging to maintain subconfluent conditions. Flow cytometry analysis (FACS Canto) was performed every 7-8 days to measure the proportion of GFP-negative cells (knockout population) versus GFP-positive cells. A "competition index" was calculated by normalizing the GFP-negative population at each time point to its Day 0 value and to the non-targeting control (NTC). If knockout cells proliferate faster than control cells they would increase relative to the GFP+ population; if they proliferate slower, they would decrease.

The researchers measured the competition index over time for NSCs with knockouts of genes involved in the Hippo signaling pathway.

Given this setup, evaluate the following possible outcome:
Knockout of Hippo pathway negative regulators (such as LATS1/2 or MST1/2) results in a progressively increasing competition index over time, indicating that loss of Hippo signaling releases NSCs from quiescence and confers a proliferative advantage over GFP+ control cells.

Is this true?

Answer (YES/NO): NO